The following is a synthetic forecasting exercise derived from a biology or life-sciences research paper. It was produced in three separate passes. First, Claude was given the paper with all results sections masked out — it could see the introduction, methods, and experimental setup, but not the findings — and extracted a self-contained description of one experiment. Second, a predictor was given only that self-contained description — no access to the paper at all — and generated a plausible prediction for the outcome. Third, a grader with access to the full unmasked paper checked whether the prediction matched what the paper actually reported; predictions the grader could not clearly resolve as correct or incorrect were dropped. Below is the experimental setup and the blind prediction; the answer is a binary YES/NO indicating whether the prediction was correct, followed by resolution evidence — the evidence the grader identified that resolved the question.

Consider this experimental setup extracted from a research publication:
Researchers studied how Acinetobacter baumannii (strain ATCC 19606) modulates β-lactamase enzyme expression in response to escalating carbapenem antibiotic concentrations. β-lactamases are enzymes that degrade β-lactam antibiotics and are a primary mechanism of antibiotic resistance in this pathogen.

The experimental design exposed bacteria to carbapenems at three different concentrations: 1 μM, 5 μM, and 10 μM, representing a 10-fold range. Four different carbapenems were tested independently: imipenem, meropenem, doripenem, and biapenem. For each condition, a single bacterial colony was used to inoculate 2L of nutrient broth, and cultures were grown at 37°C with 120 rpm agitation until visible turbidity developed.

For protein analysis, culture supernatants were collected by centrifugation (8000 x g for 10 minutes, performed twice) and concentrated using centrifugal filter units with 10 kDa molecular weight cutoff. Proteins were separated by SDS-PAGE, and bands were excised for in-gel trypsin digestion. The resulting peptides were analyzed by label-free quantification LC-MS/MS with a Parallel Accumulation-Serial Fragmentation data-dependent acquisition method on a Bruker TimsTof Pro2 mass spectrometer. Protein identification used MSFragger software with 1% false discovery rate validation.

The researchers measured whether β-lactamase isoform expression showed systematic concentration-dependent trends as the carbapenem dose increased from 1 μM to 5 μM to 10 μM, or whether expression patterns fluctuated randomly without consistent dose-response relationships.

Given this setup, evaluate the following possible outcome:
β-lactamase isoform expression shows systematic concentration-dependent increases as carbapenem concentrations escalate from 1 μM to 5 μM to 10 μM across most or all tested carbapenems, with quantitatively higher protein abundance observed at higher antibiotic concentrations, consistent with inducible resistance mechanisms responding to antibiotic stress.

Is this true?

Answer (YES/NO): NO